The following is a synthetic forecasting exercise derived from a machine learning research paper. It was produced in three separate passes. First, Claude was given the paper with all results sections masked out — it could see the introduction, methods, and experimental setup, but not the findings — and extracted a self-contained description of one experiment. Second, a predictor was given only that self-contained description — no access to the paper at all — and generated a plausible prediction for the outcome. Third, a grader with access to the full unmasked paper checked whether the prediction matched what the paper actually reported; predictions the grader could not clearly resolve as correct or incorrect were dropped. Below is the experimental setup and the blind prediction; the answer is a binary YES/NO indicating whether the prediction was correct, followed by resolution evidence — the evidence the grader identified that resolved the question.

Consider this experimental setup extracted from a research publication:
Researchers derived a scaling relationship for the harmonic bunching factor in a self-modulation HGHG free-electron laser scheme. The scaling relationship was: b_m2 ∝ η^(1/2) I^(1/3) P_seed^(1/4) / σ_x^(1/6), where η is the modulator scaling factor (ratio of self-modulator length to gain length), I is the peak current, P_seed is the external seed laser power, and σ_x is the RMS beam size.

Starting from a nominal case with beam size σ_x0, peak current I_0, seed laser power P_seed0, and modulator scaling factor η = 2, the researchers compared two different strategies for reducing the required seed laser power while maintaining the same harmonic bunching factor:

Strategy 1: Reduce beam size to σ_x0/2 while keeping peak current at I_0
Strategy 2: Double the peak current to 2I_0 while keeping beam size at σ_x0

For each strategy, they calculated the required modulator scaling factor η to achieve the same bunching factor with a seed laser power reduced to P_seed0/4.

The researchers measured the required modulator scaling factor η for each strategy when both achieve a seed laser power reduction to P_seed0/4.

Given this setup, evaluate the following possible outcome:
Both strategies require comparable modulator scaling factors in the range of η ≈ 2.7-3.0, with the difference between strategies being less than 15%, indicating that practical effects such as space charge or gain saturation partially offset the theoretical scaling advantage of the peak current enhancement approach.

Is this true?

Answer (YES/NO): NO